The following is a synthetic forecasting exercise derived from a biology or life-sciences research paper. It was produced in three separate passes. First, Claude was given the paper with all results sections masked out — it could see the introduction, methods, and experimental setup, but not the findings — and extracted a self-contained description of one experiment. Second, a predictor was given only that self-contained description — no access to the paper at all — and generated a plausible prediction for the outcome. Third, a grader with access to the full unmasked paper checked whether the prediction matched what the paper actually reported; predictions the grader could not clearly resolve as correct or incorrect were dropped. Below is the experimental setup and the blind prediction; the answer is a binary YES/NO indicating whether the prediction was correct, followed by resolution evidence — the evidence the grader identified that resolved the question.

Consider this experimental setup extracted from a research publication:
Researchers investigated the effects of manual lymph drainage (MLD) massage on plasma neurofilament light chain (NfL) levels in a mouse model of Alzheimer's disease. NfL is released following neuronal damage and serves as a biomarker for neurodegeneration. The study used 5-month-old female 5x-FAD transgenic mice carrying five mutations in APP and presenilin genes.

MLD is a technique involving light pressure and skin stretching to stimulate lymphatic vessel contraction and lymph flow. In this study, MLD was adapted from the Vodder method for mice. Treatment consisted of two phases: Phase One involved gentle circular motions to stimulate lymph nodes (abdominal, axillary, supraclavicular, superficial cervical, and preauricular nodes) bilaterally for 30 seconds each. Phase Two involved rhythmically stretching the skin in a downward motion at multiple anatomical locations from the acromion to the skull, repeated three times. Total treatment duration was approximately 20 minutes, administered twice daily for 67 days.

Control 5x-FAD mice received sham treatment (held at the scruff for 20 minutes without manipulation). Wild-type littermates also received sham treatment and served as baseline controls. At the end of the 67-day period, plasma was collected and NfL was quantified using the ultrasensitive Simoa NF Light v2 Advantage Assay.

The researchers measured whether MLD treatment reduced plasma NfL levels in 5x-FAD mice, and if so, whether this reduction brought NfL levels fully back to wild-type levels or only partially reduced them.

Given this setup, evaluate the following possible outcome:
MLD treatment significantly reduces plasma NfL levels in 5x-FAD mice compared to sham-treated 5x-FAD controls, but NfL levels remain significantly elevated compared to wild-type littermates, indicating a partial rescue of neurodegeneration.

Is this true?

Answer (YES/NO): YES